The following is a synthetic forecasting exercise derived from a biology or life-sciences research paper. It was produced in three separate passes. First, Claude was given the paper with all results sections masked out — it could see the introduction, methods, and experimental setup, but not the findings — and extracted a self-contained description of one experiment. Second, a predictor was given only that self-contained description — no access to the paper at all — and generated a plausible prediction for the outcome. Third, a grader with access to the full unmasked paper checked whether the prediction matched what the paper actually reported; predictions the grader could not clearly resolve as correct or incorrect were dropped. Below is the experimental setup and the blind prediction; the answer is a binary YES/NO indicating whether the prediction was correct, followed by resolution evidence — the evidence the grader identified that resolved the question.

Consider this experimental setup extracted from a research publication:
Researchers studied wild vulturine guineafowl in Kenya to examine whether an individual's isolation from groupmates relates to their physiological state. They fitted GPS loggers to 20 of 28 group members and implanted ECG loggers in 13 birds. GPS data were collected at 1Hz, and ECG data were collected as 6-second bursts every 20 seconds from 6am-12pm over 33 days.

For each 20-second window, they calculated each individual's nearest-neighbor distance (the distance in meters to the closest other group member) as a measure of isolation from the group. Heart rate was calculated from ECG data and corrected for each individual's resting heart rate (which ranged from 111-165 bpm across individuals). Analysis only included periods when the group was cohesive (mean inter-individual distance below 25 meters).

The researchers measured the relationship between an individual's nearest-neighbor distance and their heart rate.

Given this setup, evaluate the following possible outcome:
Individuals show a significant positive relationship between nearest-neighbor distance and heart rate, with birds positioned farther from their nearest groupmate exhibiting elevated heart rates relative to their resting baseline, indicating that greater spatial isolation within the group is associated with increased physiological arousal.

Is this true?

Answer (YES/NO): YES